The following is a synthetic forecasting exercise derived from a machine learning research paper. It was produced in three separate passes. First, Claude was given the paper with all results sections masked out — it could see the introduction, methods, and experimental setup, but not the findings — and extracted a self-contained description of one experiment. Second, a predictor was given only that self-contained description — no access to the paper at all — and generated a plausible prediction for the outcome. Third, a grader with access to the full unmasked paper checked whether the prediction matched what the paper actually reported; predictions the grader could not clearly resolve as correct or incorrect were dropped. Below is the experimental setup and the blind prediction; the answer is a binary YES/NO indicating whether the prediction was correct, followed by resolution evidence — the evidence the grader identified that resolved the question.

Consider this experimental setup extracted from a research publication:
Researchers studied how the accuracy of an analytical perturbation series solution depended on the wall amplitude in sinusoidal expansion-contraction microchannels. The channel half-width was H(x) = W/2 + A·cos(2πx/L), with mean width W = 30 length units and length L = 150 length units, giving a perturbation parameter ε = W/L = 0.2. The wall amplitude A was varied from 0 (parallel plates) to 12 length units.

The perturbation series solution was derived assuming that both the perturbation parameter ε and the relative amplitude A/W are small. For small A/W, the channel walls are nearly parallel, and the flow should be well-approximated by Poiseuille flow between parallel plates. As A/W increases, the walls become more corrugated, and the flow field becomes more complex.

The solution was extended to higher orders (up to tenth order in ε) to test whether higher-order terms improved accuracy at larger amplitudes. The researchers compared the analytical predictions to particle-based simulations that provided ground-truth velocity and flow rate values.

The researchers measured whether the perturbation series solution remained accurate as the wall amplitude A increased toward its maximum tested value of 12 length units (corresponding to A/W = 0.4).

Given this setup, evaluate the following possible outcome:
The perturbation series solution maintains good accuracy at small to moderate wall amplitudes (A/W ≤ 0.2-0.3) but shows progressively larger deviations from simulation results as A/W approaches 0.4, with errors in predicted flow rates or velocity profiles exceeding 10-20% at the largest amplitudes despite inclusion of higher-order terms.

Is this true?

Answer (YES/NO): NO